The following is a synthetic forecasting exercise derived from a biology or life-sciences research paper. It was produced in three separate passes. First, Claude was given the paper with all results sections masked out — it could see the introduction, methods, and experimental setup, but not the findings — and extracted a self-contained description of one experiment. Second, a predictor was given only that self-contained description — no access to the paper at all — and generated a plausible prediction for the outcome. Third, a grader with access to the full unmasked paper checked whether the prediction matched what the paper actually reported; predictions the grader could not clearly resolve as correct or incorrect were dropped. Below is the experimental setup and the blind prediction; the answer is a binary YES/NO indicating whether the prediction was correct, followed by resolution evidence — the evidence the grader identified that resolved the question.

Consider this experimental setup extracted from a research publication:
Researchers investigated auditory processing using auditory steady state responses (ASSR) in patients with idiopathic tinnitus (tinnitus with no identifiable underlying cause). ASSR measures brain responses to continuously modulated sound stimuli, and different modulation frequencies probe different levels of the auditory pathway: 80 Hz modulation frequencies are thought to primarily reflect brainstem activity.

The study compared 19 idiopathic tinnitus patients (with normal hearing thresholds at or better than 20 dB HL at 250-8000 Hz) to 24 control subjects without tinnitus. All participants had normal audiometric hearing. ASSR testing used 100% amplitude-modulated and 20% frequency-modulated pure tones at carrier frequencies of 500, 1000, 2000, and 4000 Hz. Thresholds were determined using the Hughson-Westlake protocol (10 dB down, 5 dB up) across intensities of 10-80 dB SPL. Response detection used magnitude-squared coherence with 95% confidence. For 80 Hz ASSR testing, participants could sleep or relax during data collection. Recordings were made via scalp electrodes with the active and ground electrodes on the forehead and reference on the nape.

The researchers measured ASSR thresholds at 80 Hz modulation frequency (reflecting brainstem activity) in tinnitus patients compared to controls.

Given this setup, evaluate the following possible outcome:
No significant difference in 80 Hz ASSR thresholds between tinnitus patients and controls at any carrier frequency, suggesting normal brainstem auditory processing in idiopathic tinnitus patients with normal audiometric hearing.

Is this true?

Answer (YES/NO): NO